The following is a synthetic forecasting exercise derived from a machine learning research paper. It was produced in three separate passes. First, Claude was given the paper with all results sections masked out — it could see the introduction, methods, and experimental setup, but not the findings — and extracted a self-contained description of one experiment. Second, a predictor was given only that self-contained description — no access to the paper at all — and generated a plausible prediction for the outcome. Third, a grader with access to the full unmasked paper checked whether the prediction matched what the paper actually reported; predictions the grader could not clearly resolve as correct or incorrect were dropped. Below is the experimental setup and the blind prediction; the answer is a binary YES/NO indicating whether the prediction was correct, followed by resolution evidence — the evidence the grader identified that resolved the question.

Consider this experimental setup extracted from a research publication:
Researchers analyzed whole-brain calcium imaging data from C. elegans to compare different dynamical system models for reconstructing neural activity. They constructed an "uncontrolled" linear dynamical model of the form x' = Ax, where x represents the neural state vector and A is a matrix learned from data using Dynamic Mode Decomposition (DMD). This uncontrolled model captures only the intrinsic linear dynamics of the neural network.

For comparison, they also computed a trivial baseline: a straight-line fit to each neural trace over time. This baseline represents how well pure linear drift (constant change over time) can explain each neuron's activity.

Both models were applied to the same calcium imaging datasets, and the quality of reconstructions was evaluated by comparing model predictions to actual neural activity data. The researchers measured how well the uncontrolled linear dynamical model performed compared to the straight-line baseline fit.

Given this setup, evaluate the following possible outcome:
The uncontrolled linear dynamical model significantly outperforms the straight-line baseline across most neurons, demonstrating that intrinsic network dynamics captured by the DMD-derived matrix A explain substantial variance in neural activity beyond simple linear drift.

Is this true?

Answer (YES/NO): NO